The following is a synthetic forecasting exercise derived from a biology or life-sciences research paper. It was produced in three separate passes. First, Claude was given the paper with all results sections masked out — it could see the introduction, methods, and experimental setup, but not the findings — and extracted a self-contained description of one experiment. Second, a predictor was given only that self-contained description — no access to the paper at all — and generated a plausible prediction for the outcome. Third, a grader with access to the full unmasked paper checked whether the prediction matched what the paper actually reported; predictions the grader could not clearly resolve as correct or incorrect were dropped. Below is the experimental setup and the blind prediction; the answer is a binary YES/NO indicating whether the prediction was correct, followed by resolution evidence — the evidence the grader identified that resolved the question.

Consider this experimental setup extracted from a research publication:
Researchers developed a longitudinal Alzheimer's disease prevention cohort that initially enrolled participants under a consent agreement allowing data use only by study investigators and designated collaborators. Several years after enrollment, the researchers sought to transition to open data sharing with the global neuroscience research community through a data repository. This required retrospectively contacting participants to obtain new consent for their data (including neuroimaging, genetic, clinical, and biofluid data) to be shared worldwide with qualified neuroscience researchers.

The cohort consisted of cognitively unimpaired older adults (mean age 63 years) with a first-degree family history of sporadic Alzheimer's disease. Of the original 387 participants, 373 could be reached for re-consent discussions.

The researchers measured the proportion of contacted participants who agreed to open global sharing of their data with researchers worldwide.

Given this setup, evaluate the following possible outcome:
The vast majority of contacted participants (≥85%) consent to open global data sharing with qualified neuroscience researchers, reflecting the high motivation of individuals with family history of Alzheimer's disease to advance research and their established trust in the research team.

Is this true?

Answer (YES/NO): YES